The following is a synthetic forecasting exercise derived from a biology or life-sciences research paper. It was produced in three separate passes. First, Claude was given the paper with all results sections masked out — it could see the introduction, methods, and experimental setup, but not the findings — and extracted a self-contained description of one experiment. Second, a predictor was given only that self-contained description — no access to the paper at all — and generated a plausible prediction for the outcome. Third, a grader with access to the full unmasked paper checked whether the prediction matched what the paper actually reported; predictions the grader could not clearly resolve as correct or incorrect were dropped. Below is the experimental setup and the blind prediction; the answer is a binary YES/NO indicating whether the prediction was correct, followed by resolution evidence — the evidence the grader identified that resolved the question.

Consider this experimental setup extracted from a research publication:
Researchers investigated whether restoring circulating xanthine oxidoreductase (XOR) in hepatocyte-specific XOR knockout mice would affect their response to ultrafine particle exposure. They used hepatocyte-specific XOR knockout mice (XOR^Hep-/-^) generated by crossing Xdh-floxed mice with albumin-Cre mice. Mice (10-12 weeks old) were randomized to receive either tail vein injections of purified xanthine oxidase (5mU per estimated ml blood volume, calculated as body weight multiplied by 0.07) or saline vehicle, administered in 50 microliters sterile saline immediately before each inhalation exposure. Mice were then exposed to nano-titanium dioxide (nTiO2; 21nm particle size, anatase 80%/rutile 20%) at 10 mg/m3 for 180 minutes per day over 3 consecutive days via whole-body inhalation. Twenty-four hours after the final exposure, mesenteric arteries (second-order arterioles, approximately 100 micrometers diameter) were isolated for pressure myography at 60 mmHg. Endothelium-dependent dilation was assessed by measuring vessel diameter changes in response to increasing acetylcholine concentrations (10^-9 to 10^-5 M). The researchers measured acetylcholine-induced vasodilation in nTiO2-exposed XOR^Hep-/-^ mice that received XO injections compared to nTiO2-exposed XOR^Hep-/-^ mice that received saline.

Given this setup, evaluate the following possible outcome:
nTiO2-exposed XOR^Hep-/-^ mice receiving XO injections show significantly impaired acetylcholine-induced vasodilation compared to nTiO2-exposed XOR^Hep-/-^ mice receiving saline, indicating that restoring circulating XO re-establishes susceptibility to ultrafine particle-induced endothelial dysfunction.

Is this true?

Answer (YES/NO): YES